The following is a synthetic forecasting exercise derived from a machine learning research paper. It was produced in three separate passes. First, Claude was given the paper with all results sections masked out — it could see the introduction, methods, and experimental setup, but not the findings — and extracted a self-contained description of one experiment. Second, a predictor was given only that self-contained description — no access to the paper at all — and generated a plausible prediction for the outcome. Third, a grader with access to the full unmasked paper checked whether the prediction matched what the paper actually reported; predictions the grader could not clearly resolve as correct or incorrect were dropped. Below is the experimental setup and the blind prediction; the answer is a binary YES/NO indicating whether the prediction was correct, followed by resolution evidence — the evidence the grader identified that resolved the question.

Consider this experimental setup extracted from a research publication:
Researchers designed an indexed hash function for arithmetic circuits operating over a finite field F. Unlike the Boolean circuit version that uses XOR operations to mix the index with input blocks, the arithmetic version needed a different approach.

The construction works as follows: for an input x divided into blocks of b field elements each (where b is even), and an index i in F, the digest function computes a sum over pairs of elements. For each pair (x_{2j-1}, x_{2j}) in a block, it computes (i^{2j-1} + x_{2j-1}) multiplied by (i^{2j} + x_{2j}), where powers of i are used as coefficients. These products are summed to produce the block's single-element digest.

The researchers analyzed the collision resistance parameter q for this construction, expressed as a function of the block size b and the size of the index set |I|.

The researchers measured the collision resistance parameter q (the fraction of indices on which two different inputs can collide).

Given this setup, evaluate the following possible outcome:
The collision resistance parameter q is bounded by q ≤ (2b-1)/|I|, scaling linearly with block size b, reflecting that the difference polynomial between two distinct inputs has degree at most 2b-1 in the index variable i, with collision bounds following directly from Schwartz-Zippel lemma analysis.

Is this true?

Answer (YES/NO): NO